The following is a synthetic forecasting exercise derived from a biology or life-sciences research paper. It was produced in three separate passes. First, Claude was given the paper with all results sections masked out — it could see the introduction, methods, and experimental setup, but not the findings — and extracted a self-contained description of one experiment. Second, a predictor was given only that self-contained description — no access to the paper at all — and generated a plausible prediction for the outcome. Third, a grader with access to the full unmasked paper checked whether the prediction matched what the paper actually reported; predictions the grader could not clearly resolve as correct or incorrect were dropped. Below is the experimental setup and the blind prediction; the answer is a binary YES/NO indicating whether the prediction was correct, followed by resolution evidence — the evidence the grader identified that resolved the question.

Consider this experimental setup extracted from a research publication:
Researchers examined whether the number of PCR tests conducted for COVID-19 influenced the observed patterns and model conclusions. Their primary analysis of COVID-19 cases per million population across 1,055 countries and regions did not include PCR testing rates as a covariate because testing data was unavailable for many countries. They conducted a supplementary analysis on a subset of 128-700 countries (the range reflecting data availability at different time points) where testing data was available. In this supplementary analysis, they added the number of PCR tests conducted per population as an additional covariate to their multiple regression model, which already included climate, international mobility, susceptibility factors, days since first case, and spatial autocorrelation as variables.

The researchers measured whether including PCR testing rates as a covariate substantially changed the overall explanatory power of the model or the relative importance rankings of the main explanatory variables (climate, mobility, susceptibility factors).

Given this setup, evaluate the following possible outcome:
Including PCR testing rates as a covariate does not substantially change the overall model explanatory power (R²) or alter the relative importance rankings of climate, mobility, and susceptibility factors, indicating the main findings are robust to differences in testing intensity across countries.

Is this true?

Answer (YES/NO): YES